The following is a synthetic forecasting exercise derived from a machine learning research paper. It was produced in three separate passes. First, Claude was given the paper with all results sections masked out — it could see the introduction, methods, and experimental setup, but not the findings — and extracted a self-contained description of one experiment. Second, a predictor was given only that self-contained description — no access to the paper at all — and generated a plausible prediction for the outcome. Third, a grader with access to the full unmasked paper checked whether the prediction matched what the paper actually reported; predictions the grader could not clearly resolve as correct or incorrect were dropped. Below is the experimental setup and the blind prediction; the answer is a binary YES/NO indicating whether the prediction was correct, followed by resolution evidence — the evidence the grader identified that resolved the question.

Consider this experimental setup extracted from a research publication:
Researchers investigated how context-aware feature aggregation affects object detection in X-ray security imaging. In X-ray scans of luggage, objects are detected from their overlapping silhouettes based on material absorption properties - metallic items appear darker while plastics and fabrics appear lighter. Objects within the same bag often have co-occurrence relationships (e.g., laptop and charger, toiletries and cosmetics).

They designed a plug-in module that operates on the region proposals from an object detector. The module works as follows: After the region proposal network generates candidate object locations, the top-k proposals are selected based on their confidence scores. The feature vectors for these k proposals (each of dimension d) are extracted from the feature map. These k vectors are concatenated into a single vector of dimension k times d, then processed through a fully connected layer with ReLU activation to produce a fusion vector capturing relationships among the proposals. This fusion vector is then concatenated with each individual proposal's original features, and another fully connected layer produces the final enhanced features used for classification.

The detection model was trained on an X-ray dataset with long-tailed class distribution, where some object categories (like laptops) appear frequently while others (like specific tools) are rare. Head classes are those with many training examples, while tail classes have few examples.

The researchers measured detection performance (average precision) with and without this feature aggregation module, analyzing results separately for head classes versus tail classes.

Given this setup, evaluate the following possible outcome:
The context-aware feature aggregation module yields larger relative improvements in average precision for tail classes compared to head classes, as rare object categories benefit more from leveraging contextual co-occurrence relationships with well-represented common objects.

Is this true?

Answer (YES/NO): YES